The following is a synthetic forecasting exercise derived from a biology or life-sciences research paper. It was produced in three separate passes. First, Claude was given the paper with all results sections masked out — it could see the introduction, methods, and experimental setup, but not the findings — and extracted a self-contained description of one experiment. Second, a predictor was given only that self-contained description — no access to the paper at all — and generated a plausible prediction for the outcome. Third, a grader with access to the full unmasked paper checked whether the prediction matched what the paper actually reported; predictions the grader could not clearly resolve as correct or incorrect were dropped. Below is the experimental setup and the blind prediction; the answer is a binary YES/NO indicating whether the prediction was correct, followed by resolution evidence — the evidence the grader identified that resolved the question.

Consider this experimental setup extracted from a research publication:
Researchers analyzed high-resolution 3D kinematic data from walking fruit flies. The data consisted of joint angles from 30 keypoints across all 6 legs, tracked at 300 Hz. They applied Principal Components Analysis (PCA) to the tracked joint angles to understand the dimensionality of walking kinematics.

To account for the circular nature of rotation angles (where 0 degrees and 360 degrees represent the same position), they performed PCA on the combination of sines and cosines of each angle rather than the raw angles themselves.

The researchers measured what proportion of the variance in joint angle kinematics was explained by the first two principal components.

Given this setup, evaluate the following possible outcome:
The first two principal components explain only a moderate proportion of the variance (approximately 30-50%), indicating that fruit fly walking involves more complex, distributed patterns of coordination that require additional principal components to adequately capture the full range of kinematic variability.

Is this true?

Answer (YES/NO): NO